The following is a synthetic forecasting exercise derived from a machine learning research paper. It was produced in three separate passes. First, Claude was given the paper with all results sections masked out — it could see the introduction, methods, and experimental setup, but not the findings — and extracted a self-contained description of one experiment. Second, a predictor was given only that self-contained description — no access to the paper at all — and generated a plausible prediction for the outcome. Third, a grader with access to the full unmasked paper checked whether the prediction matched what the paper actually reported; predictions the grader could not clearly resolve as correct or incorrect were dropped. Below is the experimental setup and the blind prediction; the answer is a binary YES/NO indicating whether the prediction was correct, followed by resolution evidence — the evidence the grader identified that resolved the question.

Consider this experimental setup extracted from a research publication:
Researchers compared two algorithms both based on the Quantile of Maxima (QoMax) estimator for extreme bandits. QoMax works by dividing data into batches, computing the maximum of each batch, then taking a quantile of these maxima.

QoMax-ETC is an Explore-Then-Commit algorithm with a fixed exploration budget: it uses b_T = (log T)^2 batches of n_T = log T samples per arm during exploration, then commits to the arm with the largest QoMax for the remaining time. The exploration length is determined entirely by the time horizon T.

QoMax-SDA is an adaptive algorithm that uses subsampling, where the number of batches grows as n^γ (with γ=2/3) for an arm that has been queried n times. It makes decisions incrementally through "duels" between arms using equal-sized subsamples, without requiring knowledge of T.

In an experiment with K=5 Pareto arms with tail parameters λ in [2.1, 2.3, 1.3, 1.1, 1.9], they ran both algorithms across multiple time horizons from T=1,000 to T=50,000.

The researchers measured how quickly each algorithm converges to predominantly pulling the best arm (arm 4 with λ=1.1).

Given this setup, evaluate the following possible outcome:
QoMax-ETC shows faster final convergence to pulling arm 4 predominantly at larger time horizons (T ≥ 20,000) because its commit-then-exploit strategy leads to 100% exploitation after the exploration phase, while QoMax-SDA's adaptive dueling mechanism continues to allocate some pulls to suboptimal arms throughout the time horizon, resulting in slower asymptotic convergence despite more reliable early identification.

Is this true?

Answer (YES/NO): NO